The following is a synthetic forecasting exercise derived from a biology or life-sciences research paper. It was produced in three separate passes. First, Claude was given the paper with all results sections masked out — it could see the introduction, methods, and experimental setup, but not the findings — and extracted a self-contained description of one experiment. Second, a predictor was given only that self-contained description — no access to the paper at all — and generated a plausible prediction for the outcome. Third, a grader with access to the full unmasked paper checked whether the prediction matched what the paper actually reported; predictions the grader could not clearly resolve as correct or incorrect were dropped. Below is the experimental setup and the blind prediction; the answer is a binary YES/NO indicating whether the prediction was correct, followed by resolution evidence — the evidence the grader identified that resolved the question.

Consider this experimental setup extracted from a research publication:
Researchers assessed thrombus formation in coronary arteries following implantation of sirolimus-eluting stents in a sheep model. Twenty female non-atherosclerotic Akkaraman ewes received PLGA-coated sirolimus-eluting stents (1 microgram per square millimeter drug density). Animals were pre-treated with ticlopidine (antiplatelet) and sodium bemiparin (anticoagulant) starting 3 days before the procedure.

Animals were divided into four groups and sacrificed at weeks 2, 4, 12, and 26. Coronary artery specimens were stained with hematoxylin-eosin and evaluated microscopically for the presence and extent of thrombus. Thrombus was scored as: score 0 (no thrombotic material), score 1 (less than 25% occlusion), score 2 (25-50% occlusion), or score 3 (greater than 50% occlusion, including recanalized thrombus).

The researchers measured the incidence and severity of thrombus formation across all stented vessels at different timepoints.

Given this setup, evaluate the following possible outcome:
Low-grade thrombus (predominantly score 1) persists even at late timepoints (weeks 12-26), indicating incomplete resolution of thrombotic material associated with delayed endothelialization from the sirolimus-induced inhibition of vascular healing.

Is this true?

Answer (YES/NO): NO